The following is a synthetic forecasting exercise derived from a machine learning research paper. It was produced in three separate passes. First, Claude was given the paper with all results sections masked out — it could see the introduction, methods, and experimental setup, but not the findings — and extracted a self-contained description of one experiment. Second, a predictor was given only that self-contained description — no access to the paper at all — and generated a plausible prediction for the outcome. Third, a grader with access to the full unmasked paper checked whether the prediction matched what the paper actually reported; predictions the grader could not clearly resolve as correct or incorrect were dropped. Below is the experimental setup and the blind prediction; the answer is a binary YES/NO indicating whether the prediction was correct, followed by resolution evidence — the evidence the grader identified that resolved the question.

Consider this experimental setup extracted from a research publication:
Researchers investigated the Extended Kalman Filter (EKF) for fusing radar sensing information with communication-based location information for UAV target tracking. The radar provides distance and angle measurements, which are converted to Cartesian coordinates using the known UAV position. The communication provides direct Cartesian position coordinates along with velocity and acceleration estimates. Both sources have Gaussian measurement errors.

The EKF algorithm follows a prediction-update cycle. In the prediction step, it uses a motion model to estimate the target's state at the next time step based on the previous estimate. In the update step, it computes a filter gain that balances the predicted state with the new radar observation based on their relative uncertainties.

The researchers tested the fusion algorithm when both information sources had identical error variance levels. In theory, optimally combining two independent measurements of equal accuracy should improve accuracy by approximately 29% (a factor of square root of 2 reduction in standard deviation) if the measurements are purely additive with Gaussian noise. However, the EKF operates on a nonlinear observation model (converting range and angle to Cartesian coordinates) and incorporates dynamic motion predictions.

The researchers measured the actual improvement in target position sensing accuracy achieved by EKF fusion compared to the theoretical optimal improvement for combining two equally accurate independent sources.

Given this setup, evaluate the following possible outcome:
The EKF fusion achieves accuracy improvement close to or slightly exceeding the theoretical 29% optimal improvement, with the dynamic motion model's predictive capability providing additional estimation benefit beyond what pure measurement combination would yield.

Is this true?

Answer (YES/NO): NO